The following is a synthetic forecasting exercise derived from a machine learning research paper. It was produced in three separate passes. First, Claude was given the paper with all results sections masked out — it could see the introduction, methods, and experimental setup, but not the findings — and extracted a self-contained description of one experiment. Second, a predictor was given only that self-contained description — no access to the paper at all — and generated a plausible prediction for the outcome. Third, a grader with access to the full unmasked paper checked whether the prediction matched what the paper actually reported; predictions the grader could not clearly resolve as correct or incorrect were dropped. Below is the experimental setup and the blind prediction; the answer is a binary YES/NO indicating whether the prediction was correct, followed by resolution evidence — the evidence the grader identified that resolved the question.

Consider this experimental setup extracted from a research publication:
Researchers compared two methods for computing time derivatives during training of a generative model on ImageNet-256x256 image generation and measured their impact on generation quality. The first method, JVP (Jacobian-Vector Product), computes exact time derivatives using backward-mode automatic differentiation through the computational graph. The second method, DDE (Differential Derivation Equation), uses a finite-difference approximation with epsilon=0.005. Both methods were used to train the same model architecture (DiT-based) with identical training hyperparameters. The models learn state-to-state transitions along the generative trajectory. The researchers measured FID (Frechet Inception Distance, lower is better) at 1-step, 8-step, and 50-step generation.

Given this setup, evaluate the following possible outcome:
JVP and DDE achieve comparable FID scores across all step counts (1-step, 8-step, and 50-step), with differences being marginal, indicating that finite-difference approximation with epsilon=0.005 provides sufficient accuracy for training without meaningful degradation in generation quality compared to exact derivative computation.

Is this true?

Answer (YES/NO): YES